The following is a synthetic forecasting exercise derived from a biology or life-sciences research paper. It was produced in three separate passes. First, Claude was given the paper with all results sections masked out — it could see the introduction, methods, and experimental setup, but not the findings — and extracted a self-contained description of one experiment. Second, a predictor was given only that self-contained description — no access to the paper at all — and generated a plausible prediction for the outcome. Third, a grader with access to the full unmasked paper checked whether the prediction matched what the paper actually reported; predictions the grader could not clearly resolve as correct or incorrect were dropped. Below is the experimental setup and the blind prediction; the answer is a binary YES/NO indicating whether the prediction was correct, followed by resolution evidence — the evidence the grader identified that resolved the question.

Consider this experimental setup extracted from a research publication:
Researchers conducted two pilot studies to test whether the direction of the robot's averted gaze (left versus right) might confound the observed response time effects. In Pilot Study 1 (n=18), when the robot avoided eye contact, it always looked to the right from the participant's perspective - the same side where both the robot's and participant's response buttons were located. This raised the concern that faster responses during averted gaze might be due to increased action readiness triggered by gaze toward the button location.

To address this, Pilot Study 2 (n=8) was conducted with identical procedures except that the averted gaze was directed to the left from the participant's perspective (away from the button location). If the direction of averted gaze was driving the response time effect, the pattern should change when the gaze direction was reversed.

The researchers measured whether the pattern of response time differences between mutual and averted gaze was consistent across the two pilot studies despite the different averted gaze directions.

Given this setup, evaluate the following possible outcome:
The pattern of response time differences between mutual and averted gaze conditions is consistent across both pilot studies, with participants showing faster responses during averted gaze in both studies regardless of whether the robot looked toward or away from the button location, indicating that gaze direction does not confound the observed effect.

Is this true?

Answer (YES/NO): YES